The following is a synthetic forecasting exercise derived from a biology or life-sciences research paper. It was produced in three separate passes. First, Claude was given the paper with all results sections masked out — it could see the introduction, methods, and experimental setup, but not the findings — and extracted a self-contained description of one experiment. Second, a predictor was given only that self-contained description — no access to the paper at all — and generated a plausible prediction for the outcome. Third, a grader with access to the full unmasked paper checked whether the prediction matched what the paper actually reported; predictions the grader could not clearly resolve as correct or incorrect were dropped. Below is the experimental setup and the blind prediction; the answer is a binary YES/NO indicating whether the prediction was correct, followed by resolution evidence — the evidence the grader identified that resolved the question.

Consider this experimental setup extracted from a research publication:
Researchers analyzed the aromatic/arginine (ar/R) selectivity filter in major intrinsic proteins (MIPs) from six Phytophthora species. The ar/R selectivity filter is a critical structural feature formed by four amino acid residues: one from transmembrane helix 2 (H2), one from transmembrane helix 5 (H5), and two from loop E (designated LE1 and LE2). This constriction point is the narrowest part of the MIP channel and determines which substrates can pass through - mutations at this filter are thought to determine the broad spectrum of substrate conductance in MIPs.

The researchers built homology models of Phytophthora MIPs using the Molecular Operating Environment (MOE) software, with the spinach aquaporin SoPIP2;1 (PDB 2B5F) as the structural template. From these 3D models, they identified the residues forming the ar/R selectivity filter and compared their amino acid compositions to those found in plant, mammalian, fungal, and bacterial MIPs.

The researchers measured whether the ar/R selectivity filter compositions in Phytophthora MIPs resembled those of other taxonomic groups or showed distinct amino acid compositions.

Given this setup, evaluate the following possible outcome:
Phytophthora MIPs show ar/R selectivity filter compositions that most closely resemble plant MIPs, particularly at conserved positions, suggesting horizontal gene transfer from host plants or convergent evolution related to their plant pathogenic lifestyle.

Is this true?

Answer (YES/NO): NO